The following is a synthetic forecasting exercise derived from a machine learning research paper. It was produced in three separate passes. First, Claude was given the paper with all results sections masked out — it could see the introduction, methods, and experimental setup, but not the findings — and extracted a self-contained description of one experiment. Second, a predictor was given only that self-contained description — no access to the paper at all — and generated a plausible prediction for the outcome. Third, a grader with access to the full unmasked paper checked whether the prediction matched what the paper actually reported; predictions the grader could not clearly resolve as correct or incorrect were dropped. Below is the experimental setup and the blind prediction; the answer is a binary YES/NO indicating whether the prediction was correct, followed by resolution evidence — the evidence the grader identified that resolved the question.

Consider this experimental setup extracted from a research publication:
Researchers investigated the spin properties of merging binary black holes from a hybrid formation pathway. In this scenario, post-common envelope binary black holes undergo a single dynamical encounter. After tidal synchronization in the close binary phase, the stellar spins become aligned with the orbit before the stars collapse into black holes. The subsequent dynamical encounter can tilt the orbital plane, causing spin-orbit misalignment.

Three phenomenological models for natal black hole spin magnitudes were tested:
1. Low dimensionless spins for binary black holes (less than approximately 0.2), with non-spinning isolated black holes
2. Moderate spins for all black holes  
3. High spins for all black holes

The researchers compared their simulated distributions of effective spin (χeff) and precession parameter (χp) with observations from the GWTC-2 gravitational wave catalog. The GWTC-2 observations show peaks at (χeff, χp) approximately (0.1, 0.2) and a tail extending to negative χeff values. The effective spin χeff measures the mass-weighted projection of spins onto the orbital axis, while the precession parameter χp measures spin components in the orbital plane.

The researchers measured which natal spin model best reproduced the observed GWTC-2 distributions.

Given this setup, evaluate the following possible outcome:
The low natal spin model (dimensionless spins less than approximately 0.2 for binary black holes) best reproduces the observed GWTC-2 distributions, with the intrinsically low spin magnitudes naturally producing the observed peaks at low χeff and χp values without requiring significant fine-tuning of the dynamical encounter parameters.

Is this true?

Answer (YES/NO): YES